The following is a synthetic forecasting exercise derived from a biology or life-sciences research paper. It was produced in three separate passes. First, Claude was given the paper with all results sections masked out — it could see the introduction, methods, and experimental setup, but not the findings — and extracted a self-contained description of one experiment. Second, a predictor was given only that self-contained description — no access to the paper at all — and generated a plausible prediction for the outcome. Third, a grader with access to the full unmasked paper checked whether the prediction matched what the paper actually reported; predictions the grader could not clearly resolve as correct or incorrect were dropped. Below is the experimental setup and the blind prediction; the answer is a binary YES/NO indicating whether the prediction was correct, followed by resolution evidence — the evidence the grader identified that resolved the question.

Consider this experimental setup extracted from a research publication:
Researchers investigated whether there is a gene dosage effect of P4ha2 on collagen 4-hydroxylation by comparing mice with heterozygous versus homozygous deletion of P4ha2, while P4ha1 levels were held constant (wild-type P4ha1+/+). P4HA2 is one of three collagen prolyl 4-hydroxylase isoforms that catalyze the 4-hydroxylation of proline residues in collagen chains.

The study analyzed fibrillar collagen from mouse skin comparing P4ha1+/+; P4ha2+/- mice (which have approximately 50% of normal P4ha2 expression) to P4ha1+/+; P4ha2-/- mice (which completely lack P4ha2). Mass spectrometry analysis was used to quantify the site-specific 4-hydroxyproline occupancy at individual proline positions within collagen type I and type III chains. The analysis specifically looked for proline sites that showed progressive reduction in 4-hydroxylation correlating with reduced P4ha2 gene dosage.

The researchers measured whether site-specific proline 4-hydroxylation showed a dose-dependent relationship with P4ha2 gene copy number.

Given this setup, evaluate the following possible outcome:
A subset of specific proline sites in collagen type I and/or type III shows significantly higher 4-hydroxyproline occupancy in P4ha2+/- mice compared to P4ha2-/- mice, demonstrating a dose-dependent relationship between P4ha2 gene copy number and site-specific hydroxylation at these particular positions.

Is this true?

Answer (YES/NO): NO